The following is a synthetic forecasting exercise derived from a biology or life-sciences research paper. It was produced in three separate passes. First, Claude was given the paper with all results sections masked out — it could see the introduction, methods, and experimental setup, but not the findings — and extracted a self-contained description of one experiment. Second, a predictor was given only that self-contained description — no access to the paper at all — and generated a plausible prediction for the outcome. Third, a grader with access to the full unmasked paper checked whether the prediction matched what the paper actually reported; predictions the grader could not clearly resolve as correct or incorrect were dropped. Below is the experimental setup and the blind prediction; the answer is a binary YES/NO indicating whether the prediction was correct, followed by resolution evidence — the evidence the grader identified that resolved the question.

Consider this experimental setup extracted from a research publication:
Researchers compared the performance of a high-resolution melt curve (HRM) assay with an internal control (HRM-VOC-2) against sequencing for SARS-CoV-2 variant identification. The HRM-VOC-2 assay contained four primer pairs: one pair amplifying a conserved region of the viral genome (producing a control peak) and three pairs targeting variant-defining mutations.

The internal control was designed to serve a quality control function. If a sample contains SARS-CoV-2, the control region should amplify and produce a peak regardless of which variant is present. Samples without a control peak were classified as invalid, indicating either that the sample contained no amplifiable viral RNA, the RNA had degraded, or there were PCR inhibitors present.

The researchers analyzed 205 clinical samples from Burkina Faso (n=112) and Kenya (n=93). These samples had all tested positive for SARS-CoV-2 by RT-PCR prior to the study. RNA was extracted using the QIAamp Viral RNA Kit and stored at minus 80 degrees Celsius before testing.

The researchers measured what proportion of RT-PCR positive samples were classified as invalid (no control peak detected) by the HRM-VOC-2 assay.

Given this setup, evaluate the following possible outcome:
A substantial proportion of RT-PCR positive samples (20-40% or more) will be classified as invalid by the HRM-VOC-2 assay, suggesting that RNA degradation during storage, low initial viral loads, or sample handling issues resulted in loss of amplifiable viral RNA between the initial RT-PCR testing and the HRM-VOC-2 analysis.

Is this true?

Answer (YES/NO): NO